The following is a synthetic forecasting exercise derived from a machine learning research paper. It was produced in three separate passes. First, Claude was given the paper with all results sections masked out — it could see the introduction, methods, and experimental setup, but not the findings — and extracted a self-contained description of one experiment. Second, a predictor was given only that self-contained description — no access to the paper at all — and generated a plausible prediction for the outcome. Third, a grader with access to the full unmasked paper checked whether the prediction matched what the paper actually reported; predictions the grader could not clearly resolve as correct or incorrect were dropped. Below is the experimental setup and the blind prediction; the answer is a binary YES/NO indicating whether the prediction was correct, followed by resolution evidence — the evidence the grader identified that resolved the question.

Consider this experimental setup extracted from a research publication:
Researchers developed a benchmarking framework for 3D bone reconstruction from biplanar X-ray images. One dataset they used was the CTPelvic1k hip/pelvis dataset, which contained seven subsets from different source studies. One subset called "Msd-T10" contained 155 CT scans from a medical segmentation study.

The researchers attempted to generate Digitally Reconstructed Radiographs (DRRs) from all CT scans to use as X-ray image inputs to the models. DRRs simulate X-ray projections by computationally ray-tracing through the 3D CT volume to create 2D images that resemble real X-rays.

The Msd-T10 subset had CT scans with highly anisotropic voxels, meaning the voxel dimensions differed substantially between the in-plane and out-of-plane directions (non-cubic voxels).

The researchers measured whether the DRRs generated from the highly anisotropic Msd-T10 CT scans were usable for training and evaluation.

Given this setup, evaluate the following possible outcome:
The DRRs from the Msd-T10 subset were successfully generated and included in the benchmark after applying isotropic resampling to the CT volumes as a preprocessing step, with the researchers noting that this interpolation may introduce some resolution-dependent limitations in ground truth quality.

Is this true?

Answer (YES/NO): NO